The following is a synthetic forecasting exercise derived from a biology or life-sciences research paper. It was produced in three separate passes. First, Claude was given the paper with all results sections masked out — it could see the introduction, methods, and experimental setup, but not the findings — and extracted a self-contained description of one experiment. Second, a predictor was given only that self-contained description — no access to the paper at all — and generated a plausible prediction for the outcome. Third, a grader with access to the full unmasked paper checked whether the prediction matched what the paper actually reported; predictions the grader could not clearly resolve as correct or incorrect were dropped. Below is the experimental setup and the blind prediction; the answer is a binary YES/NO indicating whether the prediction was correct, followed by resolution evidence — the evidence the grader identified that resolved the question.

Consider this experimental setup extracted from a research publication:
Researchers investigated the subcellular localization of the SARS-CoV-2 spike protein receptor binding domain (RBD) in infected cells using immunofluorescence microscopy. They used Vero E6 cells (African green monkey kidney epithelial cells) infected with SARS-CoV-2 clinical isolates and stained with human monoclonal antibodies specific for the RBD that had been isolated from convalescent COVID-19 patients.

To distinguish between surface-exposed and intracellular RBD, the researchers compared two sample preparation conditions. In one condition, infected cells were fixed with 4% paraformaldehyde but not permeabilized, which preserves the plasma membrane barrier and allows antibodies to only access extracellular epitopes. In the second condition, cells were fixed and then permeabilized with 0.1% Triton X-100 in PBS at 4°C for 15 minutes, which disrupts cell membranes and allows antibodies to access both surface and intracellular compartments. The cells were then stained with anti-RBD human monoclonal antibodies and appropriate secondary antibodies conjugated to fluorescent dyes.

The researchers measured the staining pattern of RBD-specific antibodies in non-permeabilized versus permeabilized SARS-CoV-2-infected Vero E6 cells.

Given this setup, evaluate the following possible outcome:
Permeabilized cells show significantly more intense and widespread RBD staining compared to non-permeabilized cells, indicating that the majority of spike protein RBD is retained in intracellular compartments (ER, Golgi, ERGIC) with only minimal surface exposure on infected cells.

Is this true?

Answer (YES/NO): NO